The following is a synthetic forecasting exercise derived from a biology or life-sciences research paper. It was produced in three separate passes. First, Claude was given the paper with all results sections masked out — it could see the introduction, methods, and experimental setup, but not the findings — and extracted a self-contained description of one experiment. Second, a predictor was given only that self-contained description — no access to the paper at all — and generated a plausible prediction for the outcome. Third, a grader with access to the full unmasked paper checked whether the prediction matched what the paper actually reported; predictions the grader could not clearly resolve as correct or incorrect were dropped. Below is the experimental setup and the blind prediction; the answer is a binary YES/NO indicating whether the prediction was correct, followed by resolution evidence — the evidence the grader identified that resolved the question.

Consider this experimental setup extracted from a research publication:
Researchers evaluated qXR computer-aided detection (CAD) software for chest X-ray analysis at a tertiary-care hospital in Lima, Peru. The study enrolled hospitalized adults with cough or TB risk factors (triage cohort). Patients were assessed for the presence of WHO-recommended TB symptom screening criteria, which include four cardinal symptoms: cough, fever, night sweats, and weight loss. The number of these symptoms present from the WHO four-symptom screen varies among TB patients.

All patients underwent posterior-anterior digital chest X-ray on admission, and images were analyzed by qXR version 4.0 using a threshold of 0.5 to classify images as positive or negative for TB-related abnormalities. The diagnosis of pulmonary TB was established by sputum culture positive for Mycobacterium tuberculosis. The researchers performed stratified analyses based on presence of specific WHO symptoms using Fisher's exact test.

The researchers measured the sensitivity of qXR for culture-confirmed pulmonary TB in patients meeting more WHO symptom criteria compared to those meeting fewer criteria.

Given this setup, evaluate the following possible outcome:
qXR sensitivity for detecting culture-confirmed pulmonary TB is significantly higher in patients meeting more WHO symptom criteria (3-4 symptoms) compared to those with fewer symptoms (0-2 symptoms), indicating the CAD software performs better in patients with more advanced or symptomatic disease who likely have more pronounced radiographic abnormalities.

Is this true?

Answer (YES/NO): NO